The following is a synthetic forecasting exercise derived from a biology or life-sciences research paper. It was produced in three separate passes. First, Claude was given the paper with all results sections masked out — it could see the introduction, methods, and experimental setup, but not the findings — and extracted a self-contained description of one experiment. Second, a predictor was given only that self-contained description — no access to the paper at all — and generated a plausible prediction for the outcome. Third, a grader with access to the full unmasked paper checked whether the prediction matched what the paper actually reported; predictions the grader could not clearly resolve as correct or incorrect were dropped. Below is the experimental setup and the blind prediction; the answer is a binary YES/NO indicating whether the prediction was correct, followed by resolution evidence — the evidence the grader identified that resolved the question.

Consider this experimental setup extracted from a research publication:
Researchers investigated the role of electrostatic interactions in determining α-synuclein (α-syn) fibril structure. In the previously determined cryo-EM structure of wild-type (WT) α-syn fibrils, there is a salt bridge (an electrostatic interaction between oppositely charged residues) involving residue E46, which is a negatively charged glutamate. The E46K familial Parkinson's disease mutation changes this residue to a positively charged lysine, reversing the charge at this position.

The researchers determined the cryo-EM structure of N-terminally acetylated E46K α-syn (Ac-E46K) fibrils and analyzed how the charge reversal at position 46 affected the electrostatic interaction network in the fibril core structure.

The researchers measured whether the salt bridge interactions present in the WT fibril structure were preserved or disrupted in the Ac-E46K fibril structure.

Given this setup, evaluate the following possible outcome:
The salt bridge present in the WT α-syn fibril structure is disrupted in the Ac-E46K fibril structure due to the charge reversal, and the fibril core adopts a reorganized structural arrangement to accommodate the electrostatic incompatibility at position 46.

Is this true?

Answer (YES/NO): YES